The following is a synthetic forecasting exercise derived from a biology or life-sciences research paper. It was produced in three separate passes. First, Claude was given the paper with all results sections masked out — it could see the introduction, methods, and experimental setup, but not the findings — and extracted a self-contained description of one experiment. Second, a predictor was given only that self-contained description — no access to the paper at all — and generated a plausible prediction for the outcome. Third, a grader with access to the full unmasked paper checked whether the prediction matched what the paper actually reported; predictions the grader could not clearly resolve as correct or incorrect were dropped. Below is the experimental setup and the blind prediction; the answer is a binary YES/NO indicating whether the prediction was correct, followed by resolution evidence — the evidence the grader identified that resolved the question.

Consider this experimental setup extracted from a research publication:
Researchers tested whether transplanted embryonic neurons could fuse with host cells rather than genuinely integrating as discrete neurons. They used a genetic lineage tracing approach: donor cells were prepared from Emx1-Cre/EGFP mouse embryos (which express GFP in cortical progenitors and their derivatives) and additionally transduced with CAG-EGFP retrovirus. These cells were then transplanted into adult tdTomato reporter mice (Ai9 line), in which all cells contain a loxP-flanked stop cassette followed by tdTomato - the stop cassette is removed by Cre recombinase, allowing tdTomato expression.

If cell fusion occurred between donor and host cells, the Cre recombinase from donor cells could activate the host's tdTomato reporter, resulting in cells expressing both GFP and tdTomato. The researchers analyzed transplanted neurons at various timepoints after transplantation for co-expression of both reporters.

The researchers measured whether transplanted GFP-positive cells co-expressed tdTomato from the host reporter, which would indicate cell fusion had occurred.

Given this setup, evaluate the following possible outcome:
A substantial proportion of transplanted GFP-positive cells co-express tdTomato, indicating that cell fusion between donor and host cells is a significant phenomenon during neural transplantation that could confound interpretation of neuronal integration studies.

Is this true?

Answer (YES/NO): NO